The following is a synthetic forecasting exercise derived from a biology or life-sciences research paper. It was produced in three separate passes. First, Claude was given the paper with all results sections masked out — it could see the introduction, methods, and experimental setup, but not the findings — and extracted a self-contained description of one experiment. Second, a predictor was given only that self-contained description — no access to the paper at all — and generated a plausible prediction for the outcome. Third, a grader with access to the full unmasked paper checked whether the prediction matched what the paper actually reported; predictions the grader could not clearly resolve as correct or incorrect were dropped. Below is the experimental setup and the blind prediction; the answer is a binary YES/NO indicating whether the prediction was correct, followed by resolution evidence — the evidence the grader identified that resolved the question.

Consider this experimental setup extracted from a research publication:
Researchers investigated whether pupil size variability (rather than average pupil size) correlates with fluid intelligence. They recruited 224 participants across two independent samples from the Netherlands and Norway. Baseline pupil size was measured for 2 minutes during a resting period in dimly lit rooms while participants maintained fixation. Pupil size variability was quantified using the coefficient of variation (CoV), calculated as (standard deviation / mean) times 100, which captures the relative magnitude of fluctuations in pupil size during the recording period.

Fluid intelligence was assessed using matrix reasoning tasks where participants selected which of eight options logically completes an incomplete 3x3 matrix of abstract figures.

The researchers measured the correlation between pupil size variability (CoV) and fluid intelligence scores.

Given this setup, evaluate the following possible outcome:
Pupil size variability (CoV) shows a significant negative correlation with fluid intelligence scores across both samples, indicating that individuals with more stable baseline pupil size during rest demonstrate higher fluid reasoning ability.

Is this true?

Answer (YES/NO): NO